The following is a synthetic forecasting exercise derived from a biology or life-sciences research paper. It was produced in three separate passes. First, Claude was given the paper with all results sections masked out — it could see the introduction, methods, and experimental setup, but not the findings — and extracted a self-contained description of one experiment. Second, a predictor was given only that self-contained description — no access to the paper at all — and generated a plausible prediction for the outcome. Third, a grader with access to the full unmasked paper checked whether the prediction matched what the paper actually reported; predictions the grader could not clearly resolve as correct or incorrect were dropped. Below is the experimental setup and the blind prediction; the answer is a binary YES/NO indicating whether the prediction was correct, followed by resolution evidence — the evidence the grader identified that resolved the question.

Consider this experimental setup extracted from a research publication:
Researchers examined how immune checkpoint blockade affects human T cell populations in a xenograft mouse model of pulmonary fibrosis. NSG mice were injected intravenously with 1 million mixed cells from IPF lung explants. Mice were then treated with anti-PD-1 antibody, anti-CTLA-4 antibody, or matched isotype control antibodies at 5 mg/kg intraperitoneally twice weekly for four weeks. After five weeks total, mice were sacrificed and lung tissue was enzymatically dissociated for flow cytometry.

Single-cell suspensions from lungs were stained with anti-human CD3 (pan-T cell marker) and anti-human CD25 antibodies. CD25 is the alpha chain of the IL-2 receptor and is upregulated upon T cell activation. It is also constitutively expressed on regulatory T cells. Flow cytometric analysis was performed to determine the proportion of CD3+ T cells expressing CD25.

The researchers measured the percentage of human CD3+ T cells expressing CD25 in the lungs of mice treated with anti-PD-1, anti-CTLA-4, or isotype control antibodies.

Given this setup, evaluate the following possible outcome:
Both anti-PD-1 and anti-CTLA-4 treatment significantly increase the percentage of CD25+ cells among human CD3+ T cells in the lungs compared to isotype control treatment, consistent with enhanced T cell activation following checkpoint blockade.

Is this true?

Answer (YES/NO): NO